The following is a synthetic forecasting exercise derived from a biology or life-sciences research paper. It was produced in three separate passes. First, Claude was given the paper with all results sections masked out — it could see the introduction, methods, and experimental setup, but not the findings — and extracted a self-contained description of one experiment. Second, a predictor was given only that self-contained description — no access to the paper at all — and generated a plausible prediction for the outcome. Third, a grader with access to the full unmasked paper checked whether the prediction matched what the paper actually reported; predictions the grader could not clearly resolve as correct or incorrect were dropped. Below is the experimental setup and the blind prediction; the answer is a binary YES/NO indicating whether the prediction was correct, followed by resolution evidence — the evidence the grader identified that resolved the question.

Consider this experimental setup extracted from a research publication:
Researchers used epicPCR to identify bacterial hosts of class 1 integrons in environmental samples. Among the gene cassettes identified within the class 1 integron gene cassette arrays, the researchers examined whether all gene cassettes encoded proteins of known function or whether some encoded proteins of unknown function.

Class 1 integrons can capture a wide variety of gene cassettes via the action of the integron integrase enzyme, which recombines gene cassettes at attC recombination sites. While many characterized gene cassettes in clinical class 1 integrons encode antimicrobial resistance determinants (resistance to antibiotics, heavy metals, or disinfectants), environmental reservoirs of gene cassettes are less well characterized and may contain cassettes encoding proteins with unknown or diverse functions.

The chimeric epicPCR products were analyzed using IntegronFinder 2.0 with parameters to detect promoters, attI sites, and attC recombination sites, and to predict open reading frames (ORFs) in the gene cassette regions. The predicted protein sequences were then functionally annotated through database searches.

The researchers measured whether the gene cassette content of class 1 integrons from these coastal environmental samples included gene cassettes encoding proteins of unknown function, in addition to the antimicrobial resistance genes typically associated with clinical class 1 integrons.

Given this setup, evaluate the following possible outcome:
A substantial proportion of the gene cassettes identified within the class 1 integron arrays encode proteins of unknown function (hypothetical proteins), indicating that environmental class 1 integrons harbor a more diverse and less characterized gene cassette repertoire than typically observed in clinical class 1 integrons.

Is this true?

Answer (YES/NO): NO